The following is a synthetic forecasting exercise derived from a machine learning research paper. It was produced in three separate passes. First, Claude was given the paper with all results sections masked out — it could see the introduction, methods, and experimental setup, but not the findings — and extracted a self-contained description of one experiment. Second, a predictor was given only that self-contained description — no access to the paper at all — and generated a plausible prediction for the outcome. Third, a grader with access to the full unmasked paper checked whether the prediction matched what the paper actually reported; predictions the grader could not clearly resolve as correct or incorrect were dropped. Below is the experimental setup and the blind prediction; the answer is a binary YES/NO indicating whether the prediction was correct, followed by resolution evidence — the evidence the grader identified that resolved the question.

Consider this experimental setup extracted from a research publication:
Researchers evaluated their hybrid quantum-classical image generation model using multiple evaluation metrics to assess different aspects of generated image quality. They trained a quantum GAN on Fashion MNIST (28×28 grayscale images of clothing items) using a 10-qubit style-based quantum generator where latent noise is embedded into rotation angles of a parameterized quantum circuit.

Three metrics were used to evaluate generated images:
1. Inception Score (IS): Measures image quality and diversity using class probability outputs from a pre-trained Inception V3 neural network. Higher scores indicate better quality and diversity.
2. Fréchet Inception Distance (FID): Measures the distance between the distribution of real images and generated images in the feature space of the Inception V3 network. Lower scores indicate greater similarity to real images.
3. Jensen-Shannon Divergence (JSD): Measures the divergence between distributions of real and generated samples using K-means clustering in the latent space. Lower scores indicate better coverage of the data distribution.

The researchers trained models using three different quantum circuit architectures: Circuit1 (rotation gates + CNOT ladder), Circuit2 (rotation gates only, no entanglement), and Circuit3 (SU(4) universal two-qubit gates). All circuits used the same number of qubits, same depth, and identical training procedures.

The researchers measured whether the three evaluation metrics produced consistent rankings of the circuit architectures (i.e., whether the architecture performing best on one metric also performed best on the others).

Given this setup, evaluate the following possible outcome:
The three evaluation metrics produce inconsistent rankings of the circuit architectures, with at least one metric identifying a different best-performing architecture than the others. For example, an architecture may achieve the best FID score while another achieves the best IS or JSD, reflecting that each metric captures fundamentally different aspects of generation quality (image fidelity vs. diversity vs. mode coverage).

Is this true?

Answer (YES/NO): YES